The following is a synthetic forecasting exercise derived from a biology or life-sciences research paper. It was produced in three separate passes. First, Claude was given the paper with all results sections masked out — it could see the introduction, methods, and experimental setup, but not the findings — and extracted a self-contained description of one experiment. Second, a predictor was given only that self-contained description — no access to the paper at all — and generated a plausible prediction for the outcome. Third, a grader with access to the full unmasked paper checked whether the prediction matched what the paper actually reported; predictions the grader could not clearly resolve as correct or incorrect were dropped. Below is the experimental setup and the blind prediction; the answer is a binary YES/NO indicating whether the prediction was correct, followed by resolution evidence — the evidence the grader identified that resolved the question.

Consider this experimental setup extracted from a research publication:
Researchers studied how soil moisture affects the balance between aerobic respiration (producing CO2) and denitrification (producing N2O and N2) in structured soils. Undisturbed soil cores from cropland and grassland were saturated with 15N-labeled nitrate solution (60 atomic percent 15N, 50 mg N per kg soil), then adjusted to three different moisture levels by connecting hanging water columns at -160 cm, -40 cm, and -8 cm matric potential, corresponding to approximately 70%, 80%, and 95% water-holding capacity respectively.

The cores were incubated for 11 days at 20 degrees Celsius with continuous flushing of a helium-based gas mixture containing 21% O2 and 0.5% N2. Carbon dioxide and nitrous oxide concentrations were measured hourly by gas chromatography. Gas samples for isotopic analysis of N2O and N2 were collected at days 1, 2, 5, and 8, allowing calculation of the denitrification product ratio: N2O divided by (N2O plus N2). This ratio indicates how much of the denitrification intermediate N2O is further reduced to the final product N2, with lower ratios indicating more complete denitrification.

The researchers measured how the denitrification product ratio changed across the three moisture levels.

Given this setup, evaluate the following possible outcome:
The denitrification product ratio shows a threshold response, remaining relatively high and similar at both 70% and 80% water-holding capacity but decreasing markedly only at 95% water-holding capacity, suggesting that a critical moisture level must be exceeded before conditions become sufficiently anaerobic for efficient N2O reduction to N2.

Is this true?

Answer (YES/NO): NO